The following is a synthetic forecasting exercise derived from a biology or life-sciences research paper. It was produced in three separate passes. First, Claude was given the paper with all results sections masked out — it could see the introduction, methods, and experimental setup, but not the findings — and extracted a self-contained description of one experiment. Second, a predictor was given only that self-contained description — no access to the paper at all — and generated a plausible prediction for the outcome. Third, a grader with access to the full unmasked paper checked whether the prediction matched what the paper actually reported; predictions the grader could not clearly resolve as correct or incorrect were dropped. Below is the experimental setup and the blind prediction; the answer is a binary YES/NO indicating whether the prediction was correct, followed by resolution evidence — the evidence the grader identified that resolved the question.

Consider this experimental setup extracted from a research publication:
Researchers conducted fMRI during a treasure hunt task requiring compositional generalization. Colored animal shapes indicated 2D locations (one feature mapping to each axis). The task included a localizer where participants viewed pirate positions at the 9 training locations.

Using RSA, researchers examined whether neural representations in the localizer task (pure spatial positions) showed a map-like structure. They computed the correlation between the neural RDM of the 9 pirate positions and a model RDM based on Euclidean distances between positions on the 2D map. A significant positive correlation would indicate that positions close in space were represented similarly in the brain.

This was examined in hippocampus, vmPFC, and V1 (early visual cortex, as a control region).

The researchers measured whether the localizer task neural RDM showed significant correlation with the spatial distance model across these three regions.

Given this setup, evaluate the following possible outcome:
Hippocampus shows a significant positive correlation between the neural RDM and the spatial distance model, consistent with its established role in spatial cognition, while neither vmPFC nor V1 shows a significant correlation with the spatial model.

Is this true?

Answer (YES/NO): NO